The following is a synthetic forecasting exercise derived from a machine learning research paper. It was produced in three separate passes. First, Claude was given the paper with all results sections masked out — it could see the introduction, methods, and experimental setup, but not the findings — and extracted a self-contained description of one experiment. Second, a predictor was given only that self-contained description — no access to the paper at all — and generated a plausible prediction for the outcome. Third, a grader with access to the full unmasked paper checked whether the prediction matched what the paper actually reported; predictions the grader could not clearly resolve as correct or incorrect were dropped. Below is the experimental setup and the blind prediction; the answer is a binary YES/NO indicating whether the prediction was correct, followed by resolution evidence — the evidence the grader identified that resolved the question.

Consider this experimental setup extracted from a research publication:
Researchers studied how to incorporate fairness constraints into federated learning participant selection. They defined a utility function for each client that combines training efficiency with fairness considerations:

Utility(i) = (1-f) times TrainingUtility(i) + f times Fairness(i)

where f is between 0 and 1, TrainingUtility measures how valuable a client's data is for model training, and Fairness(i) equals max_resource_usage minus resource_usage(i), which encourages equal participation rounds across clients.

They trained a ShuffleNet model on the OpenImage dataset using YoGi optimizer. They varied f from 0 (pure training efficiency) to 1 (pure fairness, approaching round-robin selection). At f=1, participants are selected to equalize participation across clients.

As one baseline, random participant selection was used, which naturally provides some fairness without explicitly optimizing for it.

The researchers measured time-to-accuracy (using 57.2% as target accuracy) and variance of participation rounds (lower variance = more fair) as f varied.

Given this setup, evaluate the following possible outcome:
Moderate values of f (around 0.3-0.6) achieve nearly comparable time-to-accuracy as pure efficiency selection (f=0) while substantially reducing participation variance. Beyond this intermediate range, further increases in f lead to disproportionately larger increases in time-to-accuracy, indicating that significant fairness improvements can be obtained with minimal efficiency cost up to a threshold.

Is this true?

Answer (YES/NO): NO